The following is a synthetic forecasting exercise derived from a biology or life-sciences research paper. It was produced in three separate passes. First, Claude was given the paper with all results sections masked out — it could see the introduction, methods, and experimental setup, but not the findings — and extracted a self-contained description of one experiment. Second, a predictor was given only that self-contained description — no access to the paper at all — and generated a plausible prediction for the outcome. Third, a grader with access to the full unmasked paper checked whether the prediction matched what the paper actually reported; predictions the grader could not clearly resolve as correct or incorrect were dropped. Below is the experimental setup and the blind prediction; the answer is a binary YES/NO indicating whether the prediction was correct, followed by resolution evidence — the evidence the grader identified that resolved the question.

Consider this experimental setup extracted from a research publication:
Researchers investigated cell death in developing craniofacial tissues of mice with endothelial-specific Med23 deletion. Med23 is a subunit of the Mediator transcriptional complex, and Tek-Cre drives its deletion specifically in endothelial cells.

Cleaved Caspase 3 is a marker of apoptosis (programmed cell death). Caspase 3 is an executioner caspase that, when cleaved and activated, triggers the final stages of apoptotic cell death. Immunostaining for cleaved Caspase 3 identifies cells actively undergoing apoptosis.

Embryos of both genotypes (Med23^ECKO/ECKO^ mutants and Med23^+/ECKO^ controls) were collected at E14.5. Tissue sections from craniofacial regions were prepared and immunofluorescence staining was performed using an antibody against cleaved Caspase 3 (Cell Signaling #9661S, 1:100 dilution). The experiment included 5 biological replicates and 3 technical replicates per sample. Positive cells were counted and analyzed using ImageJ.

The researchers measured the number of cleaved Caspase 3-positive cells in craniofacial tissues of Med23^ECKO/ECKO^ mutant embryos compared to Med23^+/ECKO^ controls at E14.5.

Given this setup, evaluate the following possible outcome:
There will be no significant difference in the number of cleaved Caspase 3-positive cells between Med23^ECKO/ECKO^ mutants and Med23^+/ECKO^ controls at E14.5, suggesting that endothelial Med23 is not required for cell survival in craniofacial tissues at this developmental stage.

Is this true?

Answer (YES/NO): NO